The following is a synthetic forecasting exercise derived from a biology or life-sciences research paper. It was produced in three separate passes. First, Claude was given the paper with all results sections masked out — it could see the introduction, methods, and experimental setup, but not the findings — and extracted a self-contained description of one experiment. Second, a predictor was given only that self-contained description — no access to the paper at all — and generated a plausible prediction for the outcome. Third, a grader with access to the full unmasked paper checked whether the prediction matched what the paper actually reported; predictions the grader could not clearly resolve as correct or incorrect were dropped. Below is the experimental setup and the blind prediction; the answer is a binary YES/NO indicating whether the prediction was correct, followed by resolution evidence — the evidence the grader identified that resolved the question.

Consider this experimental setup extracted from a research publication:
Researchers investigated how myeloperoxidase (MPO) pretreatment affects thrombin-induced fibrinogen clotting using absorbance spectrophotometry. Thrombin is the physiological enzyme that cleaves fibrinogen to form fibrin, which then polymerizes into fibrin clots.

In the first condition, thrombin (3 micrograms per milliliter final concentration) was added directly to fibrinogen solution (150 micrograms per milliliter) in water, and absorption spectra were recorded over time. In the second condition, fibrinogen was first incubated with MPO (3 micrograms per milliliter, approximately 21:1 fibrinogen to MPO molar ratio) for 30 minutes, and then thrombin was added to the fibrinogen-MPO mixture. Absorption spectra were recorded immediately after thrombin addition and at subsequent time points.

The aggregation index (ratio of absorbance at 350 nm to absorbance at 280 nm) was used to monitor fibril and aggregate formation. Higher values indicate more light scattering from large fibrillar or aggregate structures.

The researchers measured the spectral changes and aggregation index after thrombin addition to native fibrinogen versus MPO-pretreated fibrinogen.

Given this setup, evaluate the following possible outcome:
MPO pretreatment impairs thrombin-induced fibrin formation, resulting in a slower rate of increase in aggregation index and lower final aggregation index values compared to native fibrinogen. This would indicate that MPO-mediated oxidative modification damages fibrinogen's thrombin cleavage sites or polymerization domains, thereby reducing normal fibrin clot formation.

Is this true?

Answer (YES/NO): NO